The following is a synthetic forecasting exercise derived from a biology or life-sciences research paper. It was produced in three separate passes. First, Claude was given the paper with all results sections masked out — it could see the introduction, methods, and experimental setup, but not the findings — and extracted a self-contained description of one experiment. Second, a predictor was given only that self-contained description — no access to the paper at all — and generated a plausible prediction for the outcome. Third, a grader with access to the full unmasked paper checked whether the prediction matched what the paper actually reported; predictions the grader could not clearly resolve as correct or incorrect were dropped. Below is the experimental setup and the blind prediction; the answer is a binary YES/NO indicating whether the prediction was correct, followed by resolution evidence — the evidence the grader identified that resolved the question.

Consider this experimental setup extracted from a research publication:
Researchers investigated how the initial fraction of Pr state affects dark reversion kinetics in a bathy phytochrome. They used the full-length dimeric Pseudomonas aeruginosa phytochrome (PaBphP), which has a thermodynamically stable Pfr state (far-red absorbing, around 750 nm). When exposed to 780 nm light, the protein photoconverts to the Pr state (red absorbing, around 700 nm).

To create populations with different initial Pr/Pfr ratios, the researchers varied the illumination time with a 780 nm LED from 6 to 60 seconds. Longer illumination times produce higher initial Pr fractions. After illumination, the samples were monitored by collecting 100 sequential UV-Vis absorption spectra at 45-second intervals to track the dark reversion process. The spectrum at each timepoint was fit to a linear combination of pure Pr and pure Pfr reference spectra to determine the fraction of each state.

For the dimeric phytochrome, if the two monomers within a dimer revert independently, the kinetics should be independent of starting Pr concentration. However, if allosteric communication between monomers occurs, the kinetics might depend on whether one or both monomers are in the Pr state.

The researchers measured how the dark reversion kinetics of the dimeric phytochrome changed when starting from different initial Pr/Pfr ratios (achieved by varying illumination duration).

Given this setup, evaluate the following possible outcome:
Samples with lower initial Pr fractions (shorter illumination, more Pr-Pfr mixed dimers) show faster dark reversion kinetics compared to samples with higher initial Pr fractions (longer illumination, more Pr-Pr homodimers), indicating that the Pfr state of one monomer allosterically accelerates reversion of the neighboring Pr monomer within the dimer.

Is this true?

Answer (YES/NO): NO